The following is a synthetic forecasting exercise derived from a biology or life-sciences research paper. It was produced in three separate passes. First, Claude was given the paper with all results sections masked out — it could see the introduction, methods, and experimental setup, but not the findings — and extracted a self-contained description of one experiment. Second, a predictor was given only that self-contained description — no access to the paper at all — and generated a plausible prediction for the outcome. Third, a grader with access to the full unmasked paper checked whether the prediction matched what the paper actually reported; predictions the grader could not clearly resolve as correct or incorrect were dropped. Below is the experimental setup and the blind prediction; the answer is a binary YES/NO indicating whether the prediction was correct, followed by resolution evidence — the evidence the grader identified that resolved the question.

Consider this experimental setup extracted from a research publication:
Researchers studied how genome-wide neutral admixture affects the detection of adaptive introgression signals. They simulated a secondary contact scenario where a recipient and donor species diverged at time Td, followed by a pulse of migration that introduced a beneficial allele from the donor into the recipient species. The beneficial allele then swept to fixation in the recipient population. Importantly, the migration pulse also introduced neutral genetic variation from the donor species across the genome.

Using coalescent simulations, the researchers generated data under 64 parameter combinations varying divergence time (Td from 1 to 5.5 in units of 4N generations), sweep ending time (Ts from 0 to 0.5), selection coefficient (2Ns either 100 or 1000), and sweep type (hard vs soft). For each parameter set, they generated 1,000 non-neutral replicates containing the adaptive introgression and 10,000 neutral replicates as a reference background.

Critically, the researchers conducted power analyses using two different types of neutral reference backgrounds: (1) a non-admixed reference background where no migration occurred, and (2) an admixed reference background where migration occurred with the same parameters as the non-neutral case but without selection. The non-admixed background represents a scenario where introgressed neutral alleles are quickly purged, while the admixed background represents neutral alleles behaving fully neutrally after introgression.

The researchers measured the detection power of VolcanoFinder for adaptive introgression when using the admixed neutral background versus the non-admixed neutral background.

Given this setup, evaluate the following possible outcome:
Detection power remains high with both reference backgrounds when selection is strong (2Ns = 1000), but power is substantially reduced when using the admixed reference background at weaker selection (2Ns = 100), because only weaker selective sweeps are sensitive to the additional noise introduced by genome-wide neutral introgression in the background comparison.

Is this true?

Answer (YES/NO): NO